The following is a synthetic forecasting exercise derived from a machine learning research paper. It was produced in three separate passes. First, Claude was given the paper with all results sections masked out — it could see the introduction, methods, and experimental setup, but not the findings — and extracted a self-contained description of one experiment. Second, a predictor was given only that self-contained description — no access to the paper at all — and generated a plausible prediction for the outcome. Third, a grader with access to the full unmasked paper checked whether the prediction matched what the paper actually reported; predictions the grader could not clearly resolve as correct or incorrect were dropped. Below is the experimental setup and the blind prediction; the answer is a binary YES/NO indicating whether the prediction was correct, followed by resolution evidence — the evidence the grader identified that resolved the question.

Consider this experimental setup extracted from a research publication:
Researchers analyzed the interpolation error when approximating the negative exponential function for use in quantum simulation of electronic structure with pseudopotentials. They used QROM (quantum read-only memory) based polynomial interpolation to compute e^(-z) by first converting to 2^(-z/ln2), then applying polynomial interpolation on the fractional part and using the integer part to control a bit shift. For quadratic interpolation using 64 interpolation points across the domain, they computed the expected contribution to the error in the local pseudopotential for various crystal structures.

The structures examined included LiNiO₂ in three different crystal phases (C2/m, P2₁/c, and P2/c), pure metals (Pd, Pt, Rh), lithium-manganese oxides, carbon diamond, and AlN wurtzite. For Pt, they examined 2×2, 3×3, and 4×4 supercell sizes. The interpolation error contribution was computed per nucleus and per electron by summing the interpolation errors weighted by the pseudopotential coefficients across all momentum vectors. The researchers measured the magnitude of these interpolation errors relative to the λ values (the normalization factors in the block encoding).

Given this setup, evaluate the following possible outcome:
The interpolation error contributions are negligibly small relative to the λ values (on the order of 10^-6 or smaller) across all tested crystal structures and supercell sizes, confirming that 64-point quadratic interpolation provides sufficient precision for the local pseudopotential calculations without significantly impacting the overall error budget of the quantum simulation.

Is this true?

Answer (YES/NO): YES